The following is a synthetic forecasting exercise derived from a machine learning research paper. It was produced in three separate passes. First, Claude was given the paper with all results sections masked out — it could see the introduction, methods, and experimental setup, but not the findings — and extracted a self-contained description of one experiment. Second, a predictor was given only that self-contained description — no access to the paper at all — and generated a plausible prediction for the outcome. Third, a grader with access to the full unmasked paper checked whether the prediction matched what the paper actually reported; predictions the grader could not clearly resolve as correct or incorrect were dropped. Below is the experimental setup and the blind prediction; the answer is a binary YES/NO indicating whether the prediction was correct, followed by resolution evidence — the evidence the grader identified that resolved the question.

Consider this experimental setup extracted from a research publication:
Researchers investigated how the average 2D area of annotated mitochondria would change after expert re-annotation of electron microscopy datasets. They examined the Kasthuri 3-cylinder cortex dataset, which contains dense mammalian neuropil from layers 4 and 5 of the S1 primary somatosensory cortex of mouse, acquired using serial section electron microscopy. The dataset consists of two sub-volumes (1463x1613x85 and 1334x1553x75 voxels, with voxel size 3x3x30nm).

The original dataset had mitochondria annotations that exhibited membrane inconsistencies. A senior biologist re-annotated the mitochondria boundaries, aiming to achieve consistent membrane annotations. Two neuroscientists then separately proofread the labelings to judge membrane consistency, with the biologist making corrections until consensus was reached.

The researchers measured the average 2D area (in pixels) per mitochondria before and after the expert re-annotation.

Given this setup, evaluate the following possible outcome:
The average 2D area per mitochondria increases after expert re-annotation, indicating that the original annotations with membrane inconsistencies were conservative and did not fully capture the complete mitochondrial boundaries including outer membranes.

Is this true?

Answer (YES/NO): YES